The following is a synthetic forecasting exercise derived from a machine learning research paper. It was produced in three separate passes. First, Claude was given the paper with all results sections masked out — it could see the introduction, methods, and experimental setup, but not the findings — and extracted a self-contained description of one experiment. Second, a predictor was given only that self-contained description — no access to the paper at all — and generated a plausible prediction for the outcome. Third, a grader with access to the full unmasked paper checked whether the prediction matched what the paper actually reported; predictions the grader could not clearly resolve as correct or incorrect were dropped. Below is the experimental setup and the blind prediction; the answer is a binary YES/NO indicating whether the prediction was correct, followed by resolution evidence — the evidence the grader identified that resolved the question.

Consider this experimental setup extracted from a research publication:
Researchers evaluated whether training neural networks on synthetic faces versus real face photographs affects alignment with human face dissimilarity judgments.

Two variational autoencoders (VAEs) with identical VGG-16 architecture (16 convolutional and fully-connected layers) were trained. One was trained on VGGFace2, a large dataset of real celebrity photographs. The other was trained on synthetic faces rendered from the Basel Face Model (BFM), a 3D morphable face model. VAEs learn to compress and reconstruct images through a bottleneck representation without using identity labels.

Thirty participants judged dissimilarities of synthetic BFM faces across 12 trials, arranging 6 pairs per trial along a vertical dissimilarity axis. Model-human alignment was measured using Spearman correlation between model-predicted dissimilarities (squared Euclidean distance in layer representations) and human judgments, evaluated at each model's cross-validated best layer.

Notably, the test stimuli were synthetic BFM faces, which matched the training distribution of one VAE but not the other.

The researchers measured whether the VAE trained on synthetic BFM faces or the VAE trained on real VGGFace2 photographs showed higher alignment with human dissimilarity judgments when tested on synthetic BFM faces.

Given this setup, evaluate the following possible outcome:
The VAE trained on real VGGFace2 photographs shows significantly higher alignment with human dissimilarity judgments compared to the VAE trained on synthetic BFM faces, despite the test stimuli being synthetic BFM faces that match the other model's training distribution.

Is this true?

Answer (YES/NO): NO